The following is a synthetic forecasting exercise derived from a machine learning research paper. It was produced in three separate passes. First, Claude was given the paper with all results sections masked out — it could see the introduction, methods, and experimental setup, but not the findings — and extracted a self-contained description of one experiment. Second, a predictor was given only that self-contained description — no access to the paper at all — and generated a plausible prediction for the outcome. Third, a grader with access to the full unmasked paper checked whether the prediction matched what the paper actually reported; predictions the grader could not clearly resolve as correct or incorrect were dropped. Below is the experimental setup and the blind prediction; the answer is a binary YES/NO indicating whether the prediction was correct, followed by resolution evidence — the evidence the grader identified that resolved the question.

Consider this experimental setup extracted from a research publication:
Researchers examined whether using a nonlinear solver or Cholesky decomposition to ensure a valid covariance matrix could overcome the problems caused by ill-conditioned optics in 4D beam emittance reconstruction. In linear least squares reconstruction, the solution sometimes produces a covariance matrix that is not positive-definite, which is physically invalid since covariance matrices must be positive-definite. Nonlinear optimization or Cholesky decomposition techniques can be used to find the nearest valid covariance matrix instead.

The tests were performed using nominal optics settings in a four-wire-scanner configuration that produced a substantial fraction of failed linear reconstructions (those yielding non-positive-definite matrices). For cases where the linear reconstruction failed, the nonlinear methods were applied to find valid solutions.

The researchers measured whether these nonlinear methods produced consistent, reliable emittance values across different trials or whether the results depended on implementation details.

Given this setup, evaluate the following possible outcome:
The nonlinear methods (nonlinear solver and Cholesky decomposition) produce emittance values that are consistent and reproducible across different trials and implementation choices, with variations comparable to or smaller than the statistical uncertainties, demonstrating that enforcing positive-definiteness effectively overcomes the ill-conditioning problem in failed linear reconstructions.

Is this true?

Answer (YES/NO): NO